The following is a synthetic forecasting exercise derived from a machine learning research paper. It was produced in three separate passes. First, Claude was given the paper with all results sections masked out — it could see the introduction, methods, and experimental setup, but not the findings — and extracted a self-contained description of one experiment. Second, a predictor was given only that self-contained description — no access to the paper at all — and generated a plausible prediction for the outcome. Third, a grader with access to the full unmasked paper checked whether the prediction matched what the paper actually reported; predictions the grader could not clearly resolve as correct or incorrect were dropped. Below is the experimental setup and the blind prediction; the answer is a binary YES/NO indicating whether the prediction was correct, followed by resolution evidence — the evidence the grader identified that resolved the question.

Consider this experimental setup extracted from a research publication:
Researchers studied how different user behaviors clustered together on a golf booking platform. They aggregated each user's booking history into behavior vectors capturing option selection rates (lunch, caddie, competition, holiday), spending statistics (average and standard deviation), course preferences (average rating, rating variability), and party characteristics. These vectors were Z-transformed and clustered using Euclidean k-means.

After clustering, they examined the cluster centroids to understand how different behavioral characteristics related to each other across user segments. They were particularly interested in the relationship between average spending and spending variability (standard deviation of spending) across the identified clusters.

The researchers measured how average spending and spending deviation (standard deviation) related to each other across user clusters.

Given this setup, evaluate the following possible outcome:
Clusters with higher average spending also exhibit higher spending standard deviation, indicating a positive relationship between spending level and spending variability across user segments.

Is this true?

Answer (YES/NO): YES